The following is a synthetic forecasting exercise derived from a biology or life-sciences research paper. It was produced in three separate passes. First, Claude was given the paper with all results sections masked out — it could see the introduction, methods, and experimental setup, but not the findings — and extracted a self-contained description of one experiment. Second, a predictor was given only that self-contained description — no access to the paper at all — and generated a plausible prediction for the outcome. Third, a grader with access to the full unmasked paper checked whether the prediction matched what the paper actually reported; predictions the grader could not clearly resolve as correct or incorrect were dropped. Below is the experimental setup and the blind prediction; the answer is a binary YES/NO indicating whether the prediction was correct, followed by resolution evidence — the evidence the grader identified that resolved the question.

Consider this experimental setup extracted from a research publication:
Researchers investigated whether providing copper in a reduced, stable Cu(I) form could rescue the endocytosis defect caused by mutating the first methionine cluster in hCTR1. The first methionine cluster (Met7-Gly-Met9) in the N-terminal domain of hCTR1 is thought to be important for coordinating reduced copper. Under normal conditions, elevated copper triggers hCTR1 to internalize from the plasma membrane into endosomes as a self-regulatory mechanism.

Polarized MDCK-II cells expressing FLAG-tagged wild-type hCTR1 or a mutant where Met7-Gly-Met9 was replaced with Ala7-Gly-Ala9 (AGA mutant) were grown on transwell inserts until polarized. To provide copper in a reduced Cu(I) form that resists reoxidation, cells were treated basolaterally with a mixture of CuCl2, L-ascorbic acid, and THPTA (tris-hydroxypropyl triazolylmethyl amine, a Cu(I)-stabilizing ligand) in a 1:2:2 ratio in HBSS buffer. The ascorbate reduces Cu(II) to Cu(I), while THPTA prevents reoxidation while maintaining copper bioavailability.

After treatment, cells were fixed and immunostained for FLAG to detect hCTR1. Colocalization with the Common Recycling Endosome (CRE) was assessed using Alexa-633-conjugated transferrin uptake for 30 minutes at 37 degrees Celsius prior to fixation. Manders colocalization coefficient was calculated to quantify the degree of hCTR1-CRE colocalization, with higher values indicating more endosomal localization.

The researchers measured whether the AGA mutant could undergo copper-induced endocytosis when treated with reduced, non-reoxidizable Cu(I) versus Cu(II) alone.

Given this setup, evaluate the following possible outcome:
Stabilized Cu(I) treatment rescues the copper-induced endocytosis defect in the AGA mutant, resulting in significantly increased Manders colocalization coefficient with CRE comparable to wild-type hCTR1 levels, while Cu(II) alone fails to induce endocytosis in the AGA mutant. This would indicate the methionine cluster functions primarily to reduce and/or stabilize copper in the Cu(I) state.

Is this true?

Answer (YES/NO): YES